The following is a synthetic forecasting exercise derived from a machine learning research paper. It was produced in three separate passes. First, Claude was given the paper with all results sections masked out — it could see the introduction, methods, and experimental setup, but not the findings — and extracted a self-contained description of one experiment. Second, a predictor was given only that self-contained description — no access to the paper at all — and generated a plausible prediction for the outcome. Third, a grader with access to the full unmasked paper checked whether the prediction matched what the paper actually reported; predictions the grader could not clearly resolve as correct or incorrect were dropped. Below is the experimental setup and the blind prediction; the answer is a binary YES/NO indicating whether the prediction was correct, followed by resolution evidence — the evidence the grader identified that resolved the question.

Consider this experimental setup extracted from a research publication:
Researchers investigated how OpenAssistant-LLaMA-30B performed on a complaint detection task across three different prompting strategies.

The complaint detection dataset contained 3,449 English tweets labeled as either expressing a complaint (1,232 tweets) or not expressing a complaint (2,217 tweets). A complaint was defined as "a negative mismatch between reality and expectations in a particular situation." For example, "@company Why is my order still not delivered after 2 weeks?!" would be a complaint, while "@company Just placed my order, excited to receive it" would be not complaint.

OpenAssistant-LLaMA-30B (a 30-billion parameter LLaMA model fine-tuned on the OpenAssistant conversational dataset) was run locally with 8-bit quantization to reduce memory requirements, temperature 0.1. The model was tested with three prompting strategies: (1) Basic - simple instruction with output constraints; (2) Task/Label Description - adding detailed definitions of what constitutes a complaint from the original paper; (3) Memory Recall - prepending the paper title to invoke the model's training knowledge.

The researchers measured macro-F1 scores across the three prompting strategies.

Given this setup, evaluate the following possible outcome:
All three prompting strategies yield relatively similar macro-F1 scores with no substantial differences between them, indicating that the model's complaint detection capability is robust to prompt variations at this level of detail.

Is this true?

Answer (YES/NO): NO